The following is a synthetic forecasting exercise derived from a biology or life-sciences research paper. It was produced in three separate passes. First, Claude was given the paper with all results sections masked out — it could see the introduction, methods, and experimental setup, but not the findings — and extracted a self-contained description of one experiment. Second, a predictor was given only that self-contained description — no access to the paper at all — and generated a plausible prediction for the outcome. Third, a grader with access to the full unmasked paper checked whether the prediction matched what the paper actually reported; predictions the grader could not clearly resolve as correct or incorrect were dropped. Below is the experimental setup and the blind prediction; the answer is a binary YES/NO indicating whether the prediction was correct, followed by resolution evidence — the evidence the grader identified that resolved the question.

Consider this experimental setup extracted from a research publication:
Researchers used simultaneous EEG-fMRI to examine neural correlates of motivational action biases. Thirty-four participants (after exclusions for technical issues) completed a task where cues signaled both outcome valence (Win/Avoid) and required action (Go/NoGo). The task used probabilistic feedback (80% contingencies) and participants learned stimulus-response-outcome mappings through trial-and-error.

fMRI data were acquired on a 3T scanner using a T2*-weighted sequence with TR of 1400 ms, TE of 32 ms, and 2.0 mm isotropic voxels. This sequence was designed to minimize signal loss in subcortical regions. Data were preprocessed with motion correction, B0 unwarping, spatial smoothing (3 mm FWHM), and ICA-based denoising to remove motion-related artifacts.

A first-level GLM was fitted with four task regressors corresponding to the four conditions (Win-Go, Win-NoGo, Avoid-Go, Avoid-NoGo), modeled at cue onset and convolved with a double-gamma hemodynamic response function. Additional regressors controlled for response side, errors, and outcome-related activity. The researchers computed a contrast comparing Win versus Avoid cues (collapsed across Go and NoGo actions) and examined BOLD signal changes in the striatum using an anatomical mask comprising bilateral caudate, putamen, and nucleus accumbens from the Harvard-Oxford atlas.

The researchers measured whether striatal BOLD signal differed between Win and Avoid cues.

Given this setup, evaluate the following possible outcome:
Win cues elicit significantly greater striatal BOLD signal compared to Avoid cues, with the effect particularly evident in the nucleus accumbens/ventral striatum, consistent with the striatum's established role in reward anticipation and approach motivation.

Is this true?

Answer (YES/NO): NO